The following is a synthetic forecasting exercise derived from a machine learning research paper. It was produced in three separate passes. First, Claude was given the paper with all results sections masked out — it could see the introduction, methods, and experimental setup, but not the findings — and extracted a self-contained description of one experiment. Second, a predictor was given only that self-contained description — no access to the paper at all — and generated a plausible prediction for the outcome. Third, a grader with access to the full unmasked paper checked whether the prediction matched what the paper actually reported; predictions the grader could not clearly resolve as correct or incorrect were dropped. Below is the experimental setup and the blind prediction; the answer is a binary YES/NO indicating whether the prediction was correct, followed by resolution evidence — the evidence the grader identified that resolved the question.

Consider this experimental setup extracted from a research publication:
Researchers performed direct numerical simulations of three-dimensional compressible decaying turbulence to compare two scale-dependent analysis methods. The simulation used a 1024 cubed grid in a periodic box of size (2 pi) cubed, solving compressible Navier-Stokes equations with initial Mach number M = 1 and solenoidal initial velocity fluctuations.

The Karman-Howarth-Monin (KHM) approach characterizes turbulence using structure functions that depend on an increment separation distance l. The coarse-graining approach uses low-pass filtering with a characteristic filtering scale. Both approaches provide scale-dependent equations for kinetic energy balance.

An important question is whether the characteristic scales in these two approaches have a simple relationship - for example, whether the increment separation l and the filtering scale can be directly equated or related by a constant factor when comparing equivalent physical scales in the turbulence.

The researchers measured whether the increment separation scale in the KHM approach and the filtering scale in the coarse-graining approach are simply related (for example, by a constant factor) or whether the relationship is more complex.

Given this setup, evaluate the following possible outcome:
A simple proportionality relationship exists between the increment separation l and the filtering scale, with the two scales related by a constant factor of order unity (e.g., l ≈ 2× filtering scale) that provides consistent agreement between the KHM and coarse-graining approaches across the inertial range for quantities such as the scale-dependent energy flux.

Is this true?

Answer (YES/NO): NO